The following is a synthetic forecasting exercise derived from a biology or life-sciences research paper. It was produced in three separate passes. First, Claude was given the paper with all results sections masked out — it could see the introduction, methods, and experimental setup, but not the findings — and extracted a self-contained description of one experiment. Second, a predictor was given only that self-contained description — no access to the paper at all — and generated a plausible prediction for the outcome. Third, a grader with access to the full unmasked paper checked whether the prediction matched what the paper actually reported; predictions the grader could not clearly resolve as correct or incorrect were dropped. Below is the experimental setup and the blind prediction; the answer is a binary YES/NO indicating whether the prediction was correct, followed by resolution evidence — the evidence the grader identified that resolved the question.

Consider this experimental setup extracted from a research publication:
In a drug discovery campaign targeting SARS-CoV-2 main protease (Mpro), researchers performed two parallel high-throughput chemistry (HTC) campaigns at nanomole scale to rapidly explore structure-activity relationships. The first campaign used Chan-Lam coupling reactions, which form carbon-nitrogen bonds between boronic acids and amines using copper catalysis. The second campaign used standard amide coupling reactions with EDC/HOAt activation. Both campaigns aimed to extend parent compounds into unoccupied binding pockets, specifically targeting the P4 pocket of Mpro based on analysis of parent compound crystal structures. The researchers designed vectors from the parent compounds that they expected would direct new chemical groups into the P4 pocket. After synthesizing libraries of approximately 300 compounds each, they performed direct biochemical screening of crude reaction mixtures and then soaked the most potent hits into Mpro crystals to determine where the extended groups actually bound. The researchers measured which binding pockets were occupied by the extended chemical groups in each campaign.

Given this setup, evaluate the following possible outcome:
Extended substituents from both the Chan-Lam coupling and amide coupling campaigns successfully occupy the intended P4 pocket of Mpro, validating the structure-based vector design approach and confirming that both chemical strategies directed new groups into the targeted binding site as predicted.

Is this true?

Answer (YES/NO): NO